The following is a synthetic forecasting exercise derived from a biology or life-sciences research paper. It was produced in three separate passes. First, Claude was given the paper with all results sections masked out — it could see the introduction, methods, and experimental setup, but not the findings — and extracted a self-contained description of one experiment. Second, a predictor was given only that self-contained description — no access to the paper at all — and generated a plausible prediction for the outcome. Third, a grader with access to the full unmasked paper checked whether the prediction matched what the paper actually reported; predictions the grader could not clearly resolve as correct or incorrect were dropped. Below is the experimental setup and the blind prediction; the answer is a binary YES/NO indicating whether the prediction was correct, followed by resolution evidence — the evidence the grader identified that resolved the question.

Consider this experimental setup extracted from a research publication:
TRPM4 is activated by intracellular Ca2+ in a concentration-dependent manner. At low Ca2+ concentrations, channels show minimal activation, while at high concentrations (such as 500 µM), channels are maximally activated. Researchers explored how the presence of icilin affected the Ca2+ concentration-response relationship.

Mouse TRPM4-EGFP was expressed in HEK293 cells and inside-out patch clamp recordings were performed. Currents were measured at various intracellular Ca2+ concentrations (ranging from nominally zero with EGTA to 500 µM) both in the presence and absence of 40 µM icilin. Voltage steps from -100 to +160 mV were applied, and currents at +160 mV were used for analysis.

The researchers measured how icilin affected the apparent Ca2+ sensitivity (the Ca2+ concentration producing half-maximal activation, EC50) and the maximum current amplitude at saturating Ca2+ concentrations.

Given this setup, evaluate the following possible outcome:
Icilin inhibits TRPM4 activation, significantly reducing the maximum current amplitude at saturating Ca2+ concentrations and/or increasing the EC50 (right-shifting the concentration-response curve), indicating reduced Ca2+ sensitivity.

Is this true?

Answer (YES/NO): NO